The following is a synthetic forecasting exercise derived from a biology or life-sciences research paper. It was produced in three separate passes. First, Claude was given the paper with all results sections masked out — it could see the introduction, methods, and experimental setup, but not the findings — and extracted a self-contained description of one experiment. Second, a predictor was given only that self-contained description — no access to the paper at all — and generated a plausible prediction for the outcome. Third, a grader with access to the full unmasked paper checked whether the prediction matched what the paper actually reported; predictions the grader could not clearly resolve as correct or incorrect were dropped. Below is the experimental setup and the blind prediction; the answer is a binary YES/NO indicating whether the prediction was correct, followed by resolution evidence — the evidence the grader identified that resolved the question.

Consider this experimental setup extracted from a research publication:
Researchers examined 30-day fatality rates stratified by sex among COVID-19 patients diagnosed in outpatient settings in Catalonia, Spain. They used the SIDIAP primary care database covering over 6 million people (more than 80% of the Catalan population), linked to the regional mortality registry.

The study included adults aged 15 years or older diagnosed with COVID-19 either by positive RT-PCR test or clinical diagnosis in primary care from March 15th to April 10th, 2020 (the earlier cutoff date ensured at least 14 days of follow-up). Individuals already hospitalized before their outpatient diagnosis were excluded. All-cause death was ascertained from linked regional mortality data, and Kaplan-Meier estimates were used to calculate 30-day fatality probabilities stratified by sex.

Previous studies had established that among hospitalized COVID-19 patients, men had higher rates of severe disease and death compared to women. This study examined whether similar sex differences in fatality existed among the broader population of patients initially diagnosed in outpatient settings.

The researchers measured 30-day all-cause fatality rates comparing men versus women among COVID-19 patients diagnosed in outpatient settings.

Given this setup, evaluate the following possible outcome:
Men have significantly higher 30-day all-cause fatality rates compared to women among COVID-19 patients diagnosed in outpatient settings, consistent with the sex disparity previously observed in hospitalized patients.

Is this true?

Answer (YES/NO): YES